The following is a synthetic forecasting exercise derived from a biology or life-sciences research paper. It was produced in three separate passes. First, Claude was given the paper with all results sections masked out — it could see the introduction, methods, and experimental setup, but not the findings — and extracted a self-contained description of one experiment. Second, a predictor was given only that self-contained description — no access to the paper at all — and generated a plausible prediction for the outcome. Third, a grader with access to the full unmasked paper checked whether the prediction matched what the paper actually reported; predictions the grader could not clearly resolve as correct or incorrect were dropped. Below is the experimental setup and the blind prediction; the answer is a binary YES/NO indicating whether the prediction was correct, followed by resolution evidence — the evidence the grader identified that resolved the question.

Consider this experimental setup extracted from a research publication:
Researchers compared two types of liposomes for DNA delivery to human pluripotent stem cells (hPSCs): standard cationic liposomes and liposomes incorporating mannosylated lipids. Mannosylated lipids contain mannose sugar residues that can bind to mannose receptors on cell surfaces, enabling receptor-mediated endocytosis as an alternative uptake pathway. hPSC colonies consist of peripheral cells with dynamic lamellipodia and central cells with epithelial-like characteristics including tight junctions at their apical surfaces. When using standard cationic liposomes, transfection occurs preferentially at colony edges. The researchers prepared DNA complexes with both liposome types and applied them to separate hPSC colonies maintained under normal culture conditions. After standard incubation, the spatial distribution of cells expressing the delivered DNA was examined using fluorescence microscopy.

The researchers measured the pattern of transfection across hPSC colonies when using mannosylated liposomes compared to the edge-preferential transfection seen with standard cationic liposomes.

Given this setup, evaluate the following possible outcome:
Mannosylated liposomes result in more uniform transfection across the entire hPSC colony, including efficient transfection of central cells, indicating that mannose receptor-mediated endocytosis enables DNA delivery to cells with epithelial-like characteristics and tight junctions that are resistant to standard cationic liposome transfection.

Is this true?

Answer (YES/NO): YES